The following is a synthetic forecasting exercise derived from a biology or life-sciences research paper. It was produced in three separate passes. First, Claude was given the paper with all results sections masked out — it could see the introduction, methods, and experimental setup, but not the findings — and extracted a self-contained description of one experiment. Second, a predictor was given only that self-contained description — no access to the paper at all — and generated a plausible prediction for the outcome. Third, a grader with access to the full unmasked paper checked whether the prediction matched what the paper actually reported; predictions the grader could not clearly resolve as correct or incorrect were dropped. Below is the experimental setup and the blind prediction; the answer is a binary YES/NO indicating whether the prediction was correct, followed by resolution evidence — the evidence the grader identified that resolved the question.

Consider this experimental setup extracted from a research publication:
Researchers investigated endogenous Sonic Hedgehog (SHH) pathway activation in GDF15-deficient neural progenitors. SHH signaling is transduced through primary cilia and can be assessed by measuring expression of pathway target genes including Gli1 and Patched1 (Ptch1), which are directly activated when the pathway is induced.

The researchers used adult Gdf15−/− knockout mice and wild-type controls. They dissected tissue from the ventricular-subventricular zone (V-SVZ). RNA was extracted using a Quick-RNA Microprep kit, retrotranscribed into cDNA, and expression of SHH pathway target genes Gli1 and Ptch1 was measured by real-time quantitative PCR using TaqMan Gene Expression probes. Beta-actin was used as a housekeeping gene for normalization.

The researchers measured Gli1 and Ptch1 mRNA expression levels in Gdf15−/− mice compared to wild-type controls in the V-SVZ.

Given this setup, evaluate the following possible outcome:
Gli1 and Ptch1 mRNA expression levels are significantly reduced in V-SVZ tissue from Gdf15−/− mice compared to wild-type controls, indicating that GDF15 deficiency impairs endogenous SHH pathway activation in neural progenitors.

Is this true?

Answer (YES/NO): YES